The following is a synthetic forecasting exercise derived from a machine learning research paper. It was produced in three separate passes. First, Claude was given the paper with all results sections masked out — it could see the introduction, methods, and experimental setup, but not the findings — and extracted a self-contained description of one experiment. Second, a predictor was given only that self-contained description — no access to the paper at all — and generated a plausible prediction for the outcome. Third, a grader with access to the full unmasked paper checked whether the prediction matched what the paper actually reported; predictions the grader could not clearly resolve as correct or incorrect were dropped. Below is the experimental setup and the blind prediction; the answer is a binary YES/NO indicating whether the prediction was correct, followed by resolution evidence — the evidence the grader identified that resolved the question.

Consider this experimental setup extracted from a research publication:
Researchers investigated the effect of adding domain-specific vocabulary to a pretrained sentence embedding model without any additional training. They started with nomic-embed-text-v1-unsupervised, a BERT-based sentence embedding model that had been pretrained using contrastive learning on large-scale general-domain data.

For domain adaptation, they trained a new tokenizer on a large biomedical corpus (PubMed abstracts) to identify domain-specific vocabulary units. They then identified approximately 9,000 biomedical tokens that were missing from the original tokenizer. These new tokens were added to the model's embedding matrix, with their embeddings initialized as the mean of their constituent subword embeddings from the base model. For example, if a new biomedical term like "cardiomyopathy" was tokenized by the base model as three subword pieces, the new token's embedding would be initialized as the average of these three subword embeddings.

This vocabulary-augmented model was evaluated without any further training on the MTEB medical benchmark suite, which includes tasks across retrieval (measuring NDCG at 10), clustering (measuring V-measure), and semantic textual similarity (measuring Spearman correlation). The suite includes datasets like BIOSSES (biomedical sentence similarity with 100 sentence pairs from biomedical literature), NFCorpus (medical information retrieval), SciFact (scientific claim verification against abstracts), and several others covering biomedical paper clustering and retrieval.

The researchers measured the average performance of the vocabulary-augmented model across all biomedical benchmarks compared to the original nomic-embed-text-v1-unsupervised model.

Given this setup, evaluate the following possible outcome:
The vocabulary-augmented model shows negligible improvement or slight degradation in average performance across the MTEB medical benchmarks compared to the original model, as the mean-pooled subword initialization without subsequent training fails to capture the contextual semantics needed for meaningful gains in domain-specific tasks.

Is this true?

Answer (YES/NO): NO